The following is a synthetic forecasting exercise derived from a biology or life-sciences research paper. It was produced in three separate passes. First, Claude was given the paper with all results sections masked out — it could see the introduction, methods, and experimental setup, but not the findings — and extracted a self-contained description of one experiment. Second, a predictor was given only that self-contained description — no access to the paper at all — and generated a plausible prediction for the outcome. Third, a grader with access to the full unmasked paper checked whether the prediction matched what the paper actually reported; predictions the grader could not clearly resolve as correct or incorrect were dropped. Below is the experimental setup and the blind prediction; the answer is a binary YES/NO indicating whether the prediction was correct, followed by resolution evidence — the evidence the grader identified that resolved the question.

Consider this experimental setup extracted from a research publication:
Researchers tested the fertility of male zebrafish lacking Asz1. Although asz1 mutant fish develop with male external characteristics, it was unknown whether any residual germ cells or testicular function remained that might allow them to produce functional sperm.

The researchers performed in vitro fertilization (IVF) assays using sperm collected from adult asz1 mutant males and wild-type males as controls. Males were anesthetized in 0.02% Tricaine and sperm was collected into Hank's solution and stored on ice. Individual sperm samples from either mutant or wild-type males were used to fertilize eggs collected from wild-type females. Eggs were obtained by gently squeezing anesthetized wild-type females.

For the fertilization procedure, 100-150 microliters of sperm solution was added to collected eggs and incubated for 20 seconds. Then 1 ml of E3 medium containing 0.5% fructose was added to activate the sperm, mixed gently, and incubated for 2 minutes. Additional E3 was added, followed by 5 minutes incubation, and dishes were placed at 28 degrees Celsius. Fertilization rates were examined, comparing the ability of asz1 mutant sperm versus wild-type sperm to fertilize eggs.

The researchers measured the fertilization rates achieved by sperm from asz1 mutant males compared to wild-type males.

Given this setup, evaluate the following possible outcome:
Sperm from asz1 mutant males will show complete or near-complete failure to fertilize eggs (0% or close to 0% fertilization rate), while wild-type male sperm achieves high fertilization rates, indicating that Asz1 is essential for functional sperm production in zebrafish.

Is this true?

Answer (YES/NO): YES